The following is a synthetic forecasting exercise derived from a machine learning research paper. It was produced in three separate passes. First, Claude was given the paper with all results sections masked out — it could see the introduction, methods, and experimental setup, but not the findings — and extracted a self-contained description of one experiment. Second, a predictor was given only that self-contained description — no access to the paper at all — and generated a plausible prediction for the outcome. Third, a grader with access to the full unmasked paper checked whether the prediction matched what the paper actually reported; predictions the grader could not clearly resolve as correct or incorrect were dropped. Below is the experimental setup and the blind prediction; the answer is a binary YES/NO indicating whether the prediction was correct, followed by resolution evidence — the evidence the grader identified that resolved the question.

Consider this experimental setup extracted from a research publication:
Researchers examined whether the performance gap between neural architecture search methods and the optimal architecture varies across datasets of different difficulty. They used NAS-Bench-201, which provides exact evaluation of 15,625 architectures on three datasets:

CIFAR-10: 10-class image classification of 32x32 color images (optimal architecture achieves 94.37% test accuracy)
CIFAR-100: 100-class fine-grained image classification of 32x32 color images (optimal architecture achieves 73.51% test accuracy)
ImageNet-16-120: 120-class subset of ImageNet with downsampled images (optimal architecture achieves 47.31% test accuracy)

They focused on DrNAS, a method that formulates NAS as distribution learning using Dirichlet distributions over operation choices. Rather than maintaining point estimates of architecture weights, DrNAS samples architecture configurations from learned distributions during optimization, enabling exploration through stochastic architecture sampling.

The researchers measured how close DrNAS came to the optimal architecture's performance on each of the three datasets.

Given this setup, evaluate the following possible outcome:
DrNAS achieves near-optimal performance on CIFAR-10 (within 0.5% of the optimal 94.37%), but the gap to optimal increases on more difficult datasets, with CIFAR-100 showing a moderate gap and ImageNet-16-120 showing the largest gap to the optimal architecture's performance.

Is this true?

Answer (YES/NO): NO